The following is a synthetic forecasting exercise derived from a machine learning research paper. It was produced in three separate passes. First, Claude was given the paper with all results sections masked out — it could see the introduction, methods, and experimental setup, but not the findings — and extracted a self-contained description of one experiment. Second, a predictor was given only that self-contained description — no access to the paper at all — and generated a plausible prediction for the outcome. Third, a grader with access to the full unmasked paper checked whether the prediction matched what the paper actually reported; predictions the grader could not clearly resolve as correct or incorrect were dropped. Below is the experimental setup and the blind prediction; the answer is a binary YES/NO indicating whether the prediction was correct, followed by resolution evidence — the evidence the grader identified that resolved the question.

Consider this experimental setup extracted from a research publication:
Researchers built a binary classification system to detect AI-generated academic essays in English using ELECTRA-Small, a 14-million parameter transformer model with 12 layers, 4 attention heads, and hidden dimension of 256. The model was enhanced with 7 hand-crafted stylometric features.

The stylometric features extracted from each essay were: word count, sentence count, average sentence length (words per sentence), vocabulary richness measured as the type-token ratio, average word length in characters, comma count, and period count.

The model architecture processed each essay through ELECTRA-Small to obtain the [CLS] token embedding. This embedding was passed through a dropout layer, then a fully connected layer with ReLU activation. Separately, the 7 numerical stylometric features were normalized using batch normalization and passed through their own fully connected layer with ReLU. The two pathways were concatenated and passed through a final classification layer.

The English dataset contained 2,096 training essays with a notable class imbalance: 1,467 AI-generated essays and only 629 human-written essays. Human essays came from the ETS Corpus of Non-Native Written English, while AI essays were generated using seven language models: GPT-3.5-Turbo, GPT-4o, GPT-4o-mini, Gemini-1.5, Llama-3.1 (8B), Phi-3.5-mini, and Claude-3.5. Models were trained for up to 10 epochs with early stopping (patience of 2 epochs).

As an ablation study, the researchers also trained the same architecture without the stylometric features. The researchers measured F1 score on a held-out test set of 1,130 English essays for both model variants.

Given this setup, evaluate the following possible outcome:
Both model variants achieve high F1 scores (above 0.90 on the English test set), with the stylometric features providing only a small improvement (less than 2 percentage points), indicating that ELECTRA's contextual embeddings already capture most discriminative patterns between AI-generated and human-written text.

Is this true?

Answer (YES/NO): NO